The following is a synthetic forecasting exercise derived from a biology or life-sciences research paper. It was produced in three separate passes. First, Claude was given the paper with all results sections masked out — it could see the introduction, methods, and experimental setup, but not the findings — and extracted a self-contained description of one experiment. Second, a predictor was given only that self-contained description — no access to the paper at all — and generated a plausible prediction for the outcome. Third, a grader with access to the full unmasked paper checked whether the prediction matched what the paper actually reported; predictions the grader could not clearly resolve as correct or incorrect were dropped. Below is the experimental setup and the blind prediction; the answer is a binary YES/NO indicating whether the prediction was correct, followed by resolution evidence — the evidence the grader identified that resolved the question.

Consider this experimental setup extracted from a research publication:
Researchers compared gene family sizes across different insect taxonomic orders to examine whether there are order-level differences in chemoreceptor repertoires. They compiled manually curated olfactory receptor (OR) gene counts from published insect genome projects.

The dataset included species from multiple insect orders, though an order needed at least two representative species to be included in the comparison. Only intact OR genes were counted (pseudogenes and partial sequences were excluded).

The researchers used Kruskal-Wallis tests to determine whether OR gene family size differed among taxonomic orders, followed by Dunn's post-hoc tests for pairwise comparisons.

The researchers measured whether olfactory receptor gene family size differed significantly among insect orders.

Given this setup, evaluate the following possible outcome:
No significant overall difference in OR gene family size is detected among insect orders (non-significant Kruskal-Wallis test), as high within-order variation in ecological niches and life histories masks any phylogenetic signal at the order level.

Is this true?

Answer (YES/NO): NO